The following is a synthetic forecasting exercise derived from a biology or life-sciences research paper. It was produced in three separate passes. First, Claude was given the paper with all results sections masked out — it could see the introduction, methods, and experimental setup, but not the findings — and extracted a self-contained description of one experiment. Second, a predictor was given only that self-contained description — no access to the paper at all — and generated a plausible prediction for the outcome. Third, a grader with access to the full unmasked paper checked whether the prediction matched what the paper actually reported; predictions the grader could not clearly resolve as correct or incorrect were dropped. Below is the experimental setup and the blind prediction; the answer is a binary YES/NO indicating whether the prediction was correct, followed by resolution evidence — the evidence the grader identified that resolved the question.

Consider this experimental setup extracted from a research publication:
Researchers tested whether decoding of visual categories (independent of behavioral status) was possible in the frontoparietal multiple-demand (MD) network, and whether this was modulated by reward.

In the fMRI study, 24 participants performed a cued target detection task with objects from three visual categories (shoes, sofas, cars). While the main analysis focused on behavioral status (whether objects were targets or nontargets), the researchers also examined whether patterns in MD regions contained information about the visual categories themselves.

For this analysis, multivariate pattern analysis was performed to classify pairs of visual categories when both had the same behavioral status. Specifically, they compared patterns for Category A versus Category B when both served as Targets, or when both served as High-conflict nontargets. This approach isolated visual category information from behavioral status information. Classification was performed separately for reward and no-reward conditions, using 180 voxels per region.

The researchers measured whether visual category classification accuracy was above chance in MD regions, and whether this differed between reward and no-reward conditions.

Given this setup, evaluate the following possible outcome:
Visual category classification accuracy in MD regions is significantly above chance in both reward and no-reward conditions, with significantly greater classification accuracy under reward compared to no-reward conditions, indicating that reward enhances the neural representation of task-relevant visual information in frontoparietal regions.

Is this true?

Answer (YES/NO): NO